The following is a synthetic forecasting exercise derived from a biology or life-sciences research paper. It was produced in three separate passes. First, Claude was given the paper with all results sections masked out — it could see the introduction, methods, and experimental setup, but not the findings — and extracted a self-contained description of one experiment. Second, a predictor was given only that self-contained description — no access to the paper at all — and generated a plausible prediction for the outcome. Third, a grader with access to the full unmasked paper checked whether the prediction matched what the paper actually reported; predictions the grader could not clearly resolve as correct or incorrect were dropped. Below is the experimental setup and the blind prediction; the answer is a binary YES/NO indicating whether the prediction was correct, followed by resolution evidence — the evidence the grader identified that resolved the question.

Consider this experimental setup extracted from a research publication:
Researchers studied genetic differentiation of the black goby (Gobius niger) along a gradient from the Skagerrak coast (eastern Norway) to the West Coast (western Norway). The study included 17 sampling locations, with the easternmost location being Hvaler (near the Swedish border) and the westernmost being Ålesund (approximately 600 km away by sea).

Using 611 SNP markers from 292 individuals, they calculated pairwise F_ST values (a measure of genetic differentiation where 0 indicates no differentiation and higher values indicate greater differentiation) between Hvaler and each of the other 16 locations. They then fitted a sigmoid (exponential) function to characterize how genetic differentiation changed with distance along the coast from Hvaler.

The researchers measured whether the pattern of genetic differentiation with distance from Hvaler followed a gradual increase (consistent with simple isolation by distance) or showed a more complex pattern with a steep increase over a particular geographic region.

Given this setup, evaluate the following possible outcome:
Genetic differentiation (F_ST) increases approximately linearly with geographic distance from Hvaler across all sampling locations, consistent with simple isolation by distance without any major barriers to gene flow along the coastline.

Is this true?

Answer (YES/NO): NO